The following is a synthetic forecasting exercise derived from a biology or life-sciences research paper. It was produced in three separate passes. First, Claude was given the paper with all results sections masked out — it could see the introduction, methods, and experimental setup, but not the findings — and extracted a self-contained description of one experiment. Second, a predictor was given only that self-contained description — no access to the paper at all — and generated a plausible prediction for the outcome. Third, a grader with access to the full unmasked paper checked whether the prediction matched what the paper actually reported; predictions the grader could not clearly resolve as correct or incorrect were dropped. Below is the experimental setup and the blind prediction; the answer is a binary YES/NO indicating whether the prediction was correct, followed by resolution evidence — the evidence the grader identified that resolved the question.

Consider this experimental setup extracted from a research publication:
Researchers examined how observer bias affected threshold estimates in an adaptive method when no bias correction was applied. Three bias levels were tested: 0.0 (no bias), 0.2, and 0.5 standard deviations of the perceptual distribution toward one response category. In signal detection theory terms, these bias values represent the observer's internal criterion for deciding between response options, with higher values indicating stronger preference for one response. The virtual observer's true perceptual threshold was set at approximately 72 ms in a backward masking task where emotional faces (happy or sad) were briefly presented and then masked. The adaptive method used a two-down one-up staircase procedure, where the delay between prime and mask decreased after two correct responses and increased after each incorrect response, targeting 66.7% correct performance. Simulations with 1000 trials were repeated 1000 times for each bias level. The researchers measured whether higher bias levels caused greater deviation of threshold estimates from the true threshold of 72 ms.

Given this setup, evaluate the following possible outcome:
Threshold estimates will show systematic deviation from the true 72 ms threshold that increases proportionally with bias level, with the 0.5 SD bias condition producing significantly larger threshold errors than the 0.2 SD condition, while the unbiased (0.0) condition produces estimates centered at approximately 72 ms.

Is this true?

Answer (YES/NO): YES